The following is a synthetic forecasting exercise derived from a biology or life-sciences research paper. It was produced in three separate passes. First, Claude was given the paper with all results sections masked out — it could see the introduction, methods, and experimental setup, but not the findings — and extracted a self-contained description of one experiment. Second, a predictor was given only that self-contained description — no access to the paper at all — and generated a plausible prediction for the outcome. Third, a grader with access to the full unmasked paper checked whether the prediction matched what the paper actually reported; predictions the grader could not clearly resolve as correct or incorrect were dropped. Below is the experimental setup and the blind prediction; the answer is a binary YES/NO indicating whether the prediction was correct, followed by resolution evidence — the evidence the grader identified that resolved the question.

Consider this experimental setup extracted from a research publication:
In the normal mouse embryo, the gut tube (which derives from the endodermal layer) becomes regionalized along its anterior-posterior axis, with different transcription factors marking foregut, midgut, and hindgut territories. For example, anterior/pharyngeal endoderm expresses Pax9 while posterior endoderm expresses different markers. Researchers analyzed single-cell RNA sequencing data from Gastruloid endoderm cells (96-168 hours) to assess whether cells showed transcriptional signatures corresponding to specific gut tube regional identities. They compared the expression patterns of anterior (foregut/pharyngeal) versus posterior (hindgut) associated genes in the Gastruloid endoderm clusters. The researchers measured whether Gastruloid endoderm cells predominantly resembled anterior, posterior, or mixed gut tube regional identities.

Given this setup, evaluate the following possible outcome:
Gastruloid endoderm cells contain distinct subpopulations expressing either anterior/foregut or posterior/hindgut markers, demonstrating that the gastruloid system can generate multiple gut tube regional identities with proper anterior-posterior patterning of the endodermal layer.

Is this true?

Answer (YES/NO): YES